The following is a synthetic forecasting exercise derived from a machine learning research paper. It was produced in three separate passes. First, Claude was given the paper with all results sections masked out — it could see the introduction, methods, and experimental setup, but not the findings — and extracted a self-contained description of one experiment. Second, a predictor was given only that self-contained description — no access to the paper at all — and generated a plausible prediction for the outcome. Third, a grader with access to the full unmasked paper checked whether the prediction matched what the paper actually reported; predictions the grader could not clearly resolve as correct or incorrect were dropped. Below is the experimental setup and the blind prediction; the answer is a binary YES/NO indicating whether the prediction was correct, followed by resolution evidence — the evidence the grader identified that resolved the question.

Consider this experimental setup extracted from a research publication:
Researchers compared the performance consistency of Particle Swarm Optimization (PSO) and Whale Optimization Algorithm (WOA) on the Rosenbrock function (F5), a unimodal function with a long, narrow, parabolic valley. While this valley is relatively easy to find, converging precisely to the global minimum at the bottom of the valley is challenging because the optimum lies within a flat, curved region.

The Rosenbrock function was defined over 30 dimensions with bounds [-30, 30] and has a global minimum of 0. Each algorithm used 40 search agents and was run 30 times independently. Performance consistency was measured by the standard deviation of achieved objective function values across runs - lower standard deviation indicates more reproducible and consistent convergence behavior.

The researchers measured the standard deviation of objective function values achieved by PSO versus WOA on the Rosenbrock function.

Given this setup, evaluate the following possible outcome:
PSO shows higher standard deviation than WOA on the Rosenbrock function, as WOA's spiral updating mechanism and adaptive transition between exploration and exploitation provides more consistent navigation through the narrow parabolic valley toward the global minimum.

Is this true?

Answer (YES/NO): YES